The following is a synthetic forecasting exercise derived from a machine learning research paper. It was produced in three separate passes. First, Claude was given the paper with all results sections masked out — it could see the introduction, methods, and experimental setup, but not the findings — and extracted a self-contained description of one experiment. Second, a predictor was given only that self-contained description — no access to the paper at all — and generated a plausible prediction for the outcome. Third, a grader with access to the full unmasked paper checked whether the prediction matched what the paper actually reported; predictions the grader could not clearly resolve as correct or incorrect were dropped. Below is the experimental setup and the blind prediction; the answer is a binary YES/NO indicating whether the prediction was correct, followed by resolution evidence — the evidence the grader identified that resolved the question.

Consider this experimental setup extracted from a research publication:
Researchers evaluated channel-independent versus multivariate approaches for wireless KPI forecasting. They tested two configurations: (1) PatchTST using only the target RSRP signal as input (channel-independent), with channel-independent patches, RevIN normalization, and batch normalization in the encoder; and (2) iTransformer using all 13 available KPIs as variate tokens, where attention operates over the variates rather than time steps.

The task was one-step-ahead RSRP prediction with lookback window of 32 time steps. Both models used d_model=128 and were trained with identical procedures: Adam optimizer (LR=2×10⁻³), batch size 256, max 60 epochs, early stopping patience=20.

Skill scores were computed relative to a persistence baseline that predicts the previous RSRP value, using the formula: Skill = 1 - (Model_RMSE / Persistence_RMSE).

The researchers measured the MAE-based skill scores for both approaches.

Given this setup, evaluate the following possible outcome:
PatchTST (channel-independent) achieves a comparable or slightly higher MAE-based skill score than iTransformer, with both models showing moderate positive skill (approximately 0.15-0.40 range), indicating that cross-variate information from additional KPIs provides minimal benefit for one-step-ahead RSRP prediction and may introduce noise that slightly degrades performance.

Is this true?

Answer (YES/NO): NO